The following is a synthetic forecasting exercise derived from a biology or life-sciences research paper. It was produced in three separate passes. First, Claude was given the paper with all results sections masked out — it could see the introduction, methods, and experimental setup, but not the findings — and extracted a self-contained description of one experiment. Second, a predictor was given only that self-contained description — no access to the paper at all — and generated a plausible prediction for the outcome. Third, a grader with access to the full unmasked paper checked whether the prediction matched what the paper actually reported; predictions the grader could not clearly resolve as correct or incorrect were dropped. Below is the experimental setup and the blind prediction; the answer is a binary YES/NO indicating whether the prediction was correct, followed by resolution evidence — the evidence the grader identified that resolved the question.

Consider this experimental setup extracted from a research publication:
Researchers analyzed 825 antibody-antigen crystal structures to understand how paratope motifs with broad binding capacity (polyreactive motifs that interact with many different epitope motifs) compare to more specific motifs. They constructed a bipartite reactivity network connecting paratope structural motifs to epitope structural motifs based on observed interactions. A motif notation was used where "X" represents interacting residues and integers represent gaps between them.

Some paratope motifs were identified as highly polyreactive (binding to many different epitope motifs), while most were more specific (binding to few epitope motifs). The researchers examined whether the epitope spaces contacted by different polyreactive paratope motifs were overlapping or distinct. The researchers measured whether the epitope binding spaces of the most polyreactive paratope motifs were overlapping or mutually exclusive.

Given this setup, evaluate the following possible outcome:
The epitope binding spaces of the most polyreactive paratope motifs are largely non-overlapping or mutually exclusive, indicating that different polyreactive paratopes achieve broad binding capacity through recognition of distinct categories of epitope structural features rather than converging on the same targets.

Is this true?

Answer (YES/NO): YES